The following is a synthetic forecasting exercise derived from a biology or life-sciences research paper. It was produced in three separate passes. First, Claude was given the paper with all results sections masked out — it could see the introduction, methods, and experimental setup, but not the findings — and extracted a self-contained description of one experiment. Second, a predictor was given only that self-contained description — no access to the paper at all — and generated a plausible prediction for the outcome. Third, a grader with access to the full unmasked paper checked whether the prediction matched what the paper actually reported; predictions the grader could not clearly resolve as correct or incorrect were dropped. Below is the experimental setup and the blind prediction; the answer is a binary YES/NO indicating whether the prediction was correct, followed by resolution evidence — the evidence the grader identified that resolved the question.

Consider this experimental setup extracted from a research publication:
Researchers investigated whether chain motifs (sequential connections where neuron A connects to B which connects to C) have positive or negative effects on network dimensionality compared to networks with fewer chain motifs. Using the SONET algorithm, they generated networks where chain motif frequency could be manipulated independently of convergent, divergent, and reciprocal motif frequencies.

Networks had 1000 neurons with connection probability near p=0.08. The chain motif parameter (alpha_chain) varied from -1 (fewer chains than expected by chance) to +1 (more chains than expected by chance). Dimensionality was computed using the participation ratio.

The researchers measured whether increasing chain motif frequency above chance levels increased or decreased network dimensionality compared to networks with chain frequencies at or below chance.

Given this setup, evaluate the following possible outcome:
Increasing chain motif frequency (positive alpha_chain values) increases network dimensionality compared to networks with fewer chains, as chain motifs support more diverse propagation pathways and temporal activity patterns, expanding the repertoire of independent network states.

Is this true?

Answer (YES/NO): NO